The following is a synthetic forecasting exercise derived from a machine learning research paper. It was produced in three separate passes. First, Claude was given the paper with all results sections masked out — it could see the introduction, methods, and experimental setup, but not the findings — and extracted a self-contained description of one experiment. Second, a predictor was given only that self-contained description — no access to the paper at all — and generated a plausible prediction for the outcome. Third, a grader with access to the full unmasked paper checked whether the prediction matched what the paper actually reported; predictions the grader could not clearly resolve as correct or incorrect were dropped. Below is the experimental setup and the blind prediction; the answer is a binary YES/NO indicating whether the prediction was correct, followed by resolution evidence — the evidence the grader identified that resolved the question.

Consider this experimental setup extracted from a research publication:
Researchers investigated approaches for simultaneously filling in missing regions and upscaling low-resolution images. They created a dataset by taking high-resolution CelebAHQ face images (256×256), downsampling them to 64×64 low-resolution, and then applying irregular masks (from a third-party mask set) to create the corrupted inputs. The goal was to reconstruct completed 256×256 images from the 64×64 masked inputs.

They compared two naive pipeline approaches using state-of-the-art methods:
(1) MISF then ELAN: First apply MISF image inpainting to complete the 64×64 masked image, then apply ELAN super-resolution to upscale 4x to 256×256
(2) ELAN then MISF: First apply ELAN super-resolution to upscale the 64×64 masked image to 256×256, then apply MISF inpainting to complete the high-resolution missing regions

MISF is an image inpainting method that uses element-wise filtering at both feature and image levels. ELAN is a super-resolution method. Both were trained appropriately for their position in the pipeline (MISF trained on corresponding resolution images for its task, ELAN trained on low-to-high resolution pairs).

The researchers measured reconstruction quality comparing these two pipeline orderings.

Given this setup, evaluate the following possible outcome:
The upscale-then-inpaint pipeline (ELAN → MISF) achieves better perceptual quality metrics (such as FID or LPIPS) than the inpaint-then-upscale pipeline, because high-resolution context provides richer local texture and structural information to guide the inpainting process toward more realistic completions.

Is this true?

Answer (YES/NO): NO